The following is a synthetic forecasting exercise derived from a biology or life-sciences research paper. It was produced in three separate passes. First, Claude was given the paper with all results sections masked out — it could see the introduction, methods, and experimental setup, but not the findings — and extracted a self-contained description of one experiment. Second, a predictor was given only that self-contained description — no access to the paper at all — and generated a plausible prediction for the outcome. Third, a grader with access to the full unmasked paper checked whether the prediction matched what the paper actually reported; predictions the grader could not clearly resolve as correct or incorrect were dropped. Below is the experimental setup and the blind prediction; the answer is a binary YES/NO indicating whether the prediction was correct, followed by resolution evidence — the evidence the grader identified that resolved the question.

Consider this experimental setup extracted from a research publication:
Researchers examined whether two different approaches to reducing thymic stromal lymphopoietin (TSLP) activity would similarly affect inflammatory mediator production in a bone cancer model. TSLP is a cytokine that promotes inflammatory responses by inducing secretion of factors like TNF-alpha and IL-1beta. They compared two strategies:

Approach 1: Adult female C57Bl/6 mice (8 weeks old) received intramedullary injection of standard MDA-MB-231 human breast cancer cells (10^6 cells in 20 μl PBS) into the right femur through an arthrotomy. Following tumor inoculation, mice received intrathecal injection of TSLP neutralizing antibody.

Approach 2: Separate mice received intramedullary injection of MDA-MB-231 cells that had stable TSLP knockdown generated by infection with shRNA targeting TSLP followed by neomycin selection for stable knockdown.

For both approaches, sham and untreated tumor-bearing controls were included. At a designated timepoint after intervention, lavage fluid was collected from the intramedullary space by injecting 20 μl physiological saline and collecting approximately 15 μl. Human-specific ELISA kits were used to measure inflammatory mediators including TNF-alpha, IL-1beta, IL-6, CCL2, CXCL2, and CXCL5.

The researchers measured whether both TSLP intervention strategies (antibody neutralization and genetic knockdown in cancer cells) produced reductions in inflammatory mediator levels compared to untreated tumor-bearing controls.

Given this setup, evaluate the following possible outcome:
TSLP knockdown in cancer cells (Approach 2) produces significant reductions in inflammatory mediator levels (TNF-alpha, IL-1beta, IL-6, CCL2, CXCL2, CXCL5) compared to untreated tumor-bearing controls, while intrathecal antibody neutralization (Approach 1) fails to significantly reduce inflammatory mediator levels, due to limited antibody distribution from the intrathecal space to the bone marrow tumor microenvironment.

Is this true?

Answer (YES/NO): NO